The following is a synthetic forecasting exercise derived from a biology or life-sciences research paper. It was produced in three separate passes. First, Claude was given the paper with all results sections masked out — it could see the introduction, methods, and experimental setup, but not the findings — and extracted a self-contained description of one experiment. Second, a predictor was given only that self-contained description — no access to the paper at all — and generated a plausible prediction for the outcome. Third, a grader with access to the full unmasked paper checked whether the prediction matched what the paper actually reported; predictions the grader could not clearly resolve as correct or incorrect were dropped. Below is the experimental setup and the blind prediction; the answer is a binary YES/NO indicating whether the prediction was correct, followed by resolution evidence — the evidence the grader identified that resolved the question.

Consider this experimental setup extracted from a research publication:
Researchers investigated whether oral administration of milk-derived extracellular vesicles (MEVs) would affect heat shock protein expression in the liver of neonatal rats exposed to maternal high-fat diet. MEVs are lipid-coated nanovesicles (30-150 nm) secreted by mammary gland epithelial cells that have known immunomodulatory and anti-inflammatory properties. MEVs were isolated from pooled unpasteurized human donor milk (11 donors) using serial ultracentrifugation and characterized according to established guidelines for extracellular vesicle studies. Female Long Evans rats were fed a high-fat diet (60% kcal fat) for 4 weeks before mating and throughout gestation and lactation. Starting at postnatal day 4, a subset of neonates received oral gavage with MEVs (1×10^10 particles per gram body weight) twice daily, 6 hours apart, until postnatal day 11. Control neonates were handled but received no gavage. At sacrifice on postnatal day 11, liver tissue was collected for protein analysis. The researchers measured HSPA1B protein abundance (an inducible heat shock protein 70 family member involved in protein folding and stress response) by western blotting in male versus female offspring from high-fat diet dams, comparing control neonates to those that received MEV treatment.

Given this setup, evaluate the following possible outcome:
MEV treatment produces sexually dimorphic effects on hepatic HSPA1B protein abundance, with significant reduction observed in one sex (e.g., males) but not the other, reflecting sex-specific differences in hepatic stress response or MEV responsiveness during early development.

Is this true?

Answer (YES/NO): NO